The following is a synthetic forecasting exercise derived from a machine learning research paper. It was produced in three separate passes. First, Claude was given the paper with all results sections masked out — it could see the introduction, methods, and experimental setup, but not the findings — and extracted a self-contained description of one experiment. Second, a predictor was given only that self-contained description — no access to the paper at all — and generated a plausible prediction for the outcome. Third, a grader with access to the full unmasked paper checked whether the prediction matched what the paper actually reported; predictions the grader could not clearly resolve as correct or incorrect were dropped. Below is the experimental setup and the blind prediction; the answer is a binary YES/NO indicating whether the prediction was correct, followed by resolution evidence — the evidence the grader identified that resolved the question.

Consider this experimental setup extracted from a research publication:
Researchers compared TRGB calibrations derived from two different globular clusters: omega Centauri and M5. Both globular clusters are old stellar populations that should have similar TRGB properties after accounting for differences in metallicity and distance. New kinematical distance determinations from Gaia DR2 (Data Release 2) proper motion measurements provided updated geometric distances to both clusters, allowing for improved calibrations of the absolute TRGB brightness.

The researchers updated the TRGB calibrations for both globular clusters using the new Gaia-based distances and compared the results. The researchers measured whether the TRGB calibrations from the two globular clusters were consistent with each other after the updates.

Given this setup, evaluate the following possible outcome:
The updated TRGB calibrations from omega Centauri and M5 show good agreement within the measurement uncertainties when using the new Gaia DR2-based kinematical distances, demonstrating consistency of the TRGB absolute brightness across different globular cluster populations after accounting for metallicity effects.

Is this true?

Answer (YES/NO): NO